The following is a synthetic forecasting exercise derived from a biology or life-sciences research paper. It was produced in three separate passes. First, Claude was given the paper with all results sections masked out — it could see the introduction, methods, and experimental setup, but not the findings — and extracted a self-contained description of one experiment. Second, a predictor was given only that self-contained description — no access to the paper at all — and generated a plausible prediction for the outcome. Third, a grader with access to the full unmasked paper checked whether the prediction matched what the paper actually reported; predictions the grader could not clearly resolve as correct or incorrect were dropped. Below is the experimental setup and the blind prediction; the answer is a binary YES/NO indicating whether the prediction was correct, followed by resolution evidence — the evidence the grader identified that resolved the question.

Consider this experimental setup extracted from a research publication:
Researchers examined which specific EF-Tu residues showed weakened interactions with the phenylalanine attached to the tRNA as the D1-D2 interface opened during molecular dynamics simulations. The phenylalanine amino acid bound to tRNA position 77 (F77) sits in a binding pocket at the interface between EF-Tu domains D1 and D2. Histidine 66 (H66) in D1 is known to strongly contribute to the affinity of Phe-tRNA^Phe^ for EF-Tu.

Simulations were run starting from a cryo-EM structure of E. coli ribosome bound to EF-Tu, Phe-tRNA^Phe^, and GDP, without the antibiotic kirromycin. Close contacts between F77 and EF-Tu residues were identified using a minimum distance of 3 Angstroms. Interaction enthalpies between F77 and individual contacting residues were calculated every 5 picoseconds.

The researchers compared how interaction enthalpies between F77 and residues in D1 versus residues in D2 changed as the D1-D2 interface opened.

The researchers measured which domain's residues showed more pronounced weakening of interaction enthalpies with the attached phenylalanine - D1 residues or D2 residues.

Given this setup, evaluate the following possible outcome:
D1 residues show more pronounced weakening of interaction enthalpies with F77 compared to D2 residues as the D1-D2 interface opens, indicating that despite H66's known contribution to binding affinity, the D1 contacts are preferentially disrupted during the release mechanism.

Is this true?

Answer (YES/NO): NO